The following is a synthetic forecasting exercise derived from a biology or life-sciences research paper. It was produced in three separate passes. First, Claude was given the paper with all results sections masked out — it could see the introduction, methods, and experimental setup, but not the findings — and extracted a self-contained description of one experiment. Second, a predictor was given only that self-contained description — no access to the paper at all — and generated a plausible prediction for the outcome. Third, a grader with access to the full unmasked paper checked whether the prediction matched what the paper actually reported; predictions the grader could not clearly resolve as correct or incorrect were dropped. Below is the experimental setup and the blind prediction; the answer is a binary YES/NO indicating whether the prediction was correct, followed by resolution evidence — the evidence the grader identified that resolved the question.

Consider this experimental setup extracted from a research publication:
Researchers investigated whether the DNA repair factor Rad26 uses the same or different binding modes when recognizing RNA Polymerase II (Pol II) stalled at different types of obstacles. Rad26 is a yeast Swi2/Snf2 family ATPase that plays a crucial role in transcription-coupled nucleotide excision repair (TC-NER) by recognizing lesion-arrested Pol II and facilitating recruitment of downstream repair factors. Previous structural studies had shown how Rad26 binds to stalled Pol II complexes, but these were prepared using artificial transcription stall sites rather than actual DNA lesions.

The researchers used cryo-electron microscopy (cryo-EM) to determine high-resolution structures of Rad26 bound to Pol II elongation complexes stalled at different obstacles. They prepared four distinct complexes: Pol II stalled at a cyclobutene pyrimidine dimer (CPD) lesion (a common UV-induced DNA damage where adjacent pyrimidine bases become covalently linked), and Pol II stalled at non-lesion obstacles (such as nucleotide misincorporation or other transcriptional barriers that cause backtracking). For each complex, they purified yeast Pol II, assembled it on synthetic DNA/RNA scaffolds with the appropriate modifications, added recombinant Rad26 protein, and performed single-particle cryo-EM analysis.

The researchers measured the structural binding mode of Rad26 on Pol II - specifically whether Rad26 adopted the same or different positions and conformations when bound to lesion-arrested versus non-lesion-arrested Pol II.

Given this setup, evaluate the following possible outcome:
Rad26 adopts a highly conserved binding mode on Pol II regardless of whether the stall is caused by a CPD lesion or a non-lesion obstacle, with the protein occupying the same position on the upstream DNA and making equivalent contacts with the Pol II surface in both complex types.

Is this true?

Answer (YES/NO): YES